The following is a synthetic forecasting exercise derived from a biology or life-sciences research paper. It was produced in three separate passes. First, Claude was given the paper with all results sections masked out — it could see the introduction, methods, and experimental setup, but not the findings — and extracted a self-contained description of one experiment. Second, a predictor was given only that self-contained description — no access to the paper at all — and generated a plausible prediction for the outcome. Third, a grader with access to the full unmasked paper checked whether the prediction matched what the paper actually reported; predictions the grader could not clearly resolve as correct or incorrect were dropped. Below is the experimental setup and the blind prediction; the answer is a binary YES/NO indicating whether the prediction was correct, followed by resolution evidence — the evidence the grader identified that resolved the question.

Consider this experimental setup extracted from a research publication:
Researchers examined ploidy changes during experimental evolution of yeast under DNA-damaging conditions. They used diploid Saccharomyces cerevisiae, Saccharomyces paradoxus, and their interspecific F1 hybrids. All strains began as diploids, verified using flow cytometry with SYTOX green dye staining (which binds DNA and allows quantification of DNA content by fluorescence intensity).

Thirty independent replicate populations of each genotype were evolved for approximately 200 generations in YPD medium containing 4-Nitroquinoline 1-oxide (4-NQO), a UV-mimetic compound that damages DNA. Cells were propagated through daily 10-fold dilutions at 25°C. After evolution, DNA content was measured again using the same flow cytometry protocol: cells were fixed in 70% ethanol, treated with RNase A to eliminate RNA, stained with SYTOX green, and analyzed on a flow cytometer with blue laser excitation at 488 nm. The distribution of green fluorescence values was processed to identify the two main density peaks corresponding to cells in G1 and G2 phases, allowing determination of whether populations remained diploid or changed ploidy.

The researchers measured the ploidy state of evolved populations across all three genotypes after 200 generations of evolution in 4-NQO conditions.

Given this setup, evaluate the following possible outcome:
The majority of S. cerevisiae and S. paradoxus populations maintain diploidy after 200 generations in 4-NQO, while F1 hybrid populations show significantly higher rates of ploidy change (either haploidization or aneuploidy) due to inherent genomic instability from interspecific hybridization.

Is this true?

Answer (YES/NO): NO